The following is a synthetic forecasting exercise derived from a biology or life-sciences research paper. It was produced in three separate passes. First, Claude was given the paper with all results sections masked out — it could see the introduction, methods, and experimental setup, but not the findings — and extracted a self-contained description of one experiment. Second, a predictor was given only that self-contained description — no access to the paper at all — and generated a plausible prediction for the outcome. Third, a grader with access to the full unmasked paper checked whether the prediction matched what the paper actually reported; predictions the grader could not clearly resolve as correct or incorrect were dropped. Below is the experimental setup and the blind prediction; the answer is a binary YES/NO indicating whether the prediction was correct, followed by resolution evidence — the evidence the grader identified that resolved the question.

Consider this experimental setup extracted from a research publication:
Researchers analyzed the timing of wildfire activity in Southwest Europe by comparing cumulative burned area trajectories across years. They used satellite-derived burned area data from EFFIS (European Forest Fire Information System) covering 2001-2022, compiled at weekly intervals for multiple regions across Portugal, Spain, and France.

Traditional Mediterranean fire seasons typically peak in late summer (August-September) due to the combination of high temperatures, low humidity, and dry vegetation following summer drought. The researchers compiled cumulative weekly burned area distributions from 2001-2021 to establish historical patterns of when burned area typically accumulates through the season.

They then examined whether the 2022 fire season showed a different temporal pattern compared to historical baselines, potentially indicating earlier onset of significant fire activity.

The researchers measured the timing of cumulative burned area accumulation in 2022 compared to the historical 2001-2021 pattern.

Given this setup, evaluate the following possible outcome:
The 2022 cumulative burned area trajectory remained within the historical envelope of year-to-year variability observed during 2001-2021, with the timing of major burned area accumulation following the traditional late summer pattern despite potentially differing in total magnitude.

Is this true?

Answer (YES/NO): NO